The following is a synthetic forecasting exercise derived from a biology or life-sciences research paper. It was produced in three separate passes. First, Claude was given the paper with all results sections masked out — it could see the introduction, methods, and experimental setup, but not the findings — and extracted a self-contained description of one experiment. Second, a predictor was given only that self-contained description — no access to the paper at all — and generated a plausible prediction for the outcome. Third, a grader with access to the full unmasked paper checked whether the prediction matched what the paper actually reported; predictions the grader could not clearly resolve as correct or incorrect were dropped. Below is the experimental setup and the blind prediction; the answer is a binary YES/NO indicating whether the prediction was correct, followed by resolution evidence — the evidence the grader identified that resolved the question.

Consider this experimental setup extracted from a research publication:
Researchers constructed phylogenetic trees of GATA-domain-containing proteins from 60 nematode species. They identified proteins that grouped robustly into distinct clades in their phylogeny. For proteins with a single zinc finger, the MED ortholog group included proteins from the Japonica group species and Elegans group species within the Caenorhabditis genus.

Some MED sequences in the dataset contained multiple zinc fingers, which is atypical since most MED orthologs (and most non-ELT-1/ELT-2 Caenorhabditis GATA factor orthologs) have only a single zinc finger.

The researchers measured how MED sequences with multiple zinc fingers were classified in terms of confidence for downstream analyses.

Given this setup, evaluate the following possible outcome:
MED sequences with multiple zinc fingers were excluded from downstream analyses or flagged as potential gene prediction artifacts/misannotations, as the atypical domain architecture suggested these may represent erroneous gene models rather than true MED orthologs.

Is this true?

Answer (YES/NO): NO